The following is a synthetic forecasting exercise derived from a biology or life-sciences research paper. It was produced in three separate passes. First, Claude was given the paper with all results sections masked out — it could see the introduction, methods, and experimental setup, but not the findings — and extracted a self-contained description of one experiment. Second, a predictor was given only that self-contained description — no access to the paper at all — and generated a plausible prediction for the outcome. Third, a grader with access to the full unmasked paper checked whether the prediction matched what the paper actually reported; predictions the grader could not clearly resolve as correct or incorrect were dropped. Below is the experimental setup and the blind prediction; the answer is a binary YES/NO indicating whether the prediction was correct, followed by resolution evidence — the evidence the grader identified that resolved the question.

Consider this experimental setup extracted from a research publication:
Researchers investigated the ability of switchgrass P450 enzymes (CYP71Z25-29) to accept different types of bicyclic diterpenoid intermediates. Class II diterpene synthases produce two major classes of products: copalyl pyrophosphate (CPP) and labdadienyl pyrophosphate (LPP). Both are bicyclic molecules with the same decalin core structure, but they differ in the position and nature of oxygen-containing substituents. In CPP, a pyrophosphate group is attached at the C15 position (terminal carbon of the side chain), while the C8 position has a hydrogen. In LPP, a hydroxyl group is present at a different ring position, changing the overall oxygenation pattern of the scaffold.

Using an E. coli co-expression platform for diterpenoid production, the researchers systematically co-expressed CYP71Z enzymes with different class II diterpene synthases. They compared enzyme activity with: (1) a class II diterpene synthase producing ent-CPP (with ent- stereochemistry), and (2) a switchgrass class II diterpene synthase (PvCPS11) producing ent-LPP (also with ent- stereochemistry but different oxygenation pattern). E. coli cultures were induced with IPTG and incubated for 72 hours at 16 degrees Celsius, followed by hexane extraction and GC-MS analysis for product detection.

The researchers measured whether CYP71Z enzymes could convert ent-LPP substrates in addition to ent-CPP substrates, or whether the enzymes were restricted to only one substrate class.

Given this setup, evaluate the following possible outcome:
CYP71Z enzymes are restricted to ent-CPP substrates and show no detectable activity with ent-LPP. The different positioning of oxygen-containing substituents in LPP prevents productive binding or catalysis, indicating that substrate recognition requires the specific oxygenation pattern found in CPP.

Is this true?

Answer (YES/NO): NO